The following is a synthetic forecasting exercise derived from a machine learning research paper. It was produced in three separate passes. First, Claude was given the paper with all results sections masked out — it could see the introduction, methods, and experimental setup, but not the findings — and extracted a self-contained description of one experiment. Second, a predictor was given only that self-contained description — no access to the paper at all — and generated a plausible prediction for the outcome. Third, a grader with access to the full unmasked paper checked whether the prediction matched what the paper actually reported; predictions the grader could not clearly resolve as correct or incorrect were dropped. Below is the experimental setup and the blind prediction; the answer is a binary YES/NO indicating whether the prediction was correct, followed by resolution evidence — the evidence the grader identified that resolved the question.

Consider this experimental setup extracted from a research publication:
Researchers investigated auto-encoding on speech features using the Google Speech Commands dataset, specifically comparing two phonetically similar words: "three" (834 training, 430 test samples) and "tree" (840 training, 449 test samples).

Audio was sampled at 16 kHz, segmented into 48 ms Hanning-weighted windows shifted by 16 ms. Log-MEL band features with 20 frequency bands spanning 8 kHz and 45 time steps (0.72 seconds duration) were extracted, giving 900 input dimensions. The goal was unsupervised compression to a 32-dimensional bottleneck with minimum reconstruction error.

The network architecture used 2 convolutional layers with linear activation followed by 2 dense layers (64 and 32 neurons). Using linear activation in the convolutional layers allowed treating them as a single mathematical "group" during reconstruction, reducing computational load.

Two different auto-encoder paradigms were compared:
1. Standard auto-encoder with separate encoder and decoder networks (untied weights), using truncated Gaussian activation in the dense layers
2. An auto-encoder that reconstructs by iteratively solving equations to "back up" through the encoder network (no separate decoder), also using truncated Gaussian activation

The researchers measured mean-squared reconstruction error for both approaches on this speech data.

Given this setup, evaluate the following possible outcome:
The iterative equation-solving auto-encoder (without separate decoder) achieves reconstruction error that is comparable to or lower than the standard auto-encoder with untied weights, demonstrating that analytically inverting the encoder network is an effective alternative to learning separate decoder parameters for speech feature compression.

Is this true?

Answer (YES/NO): YES